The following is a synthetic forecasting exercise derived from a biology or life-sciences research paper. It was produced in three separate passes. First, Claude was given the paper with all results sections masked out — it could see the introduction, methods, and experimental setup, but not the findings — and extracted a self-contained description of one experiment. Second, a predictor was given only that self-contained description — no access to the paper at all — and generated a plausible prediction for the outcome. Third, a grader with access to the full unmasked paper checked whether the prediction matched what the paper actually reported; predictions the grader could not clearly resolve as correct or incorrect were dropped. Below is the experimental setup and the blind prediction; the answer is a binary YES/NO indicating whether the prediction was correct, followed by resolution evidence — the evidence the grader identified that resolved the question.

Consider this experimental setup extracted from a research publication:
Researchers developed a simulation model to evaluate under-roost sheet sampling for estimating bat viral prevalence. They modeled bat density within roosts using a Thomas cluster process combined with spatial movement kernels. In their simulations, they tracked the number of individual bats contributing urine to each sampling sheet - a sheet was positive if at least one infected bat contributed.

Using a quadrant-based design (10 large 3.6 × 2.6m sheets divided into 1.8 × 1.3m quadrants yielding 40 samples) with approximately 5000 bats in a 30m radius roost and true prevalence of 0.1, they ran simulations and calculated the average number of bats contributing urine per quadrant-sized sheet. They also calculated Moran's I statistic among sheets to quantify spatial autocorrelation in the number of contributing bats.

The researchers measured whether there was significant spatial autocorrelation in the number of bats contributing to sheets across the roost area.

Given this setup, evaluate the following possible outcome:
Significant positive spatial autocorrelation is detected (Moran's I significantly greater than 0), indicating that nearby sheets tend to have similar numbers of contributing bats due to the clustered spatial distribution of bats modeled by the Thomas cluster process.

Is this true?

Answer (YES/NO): YES